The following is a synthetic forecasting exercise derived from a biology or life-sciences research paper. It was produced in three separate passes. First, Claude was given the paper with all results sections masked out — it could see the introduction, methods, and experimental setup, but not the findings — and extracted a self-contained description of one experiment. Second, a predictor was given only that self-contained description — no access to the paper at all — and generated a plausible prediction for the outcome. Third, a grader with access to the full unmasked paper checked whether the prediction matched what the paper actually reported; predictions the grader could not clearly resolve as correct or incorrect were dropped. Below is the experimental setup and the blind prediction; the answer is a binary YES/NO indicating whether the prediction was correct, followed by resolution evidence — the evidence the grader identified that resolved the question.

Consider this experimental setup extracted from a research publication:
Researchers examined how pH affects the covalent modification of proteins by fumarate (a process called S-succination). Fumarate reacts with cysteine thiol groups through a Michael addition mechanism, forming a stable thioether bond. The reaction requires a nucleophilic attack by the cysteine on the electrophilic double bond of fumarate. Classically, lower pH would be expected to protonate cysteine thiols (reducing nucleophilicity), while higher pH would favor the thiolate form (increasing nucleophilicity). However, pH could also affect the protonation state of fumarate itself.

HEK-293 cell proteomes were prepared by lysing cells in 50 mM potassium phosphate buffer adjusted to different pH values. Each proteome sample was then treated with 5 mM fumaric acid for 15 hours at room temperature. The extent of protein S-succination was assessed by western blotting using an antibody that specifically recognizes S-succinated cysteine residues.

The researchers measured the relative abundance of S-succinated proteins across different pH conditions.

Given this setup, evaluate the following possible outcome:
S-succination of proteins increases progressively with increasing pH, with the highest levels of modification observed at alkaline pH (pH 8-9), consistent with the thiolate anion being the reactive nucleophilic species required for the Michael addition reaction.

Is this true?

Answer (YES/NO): NO